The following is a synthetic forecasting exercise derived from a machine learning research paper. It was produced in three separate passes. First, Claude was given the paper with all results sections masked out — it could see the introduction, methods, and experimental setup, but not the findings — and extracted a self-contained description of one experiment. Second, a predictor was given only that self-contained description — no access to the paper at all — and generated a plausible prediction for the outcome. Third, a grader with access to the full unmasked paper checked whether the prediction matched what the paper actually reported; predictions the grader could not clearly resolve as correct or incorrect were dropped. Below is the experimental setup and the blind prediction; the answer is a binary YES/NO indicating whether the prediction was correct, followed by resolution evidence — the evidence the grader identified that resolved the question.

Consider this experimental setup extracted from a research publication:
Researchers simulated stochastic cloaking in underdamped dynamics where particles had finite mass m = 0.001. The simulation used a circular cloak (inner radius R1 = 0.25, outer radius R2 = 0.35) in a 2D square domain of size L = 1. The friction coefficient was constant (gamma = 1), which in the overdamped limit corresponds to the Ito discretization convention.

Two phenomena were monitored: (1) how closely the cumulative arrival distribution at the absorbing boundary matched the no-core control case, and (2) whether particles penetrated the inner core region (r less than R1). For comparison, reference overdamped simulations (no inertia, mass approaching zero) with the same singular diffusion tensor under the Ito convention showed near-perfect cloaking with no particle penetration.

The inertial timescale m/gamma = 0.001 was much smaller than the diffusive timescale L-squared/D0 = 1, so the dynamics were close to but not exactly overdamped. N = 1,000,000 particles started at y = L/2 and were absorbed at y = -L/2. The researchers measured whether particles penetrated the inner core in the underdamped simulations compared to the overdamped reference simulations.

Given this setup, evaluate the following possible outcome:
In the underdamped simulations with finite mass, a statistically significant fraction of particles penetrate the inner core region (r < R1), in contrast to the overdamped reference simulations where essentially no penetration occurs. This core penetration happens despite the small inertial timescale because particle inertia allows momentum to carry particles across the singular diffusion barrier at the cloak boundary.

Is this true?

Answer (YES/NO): NO